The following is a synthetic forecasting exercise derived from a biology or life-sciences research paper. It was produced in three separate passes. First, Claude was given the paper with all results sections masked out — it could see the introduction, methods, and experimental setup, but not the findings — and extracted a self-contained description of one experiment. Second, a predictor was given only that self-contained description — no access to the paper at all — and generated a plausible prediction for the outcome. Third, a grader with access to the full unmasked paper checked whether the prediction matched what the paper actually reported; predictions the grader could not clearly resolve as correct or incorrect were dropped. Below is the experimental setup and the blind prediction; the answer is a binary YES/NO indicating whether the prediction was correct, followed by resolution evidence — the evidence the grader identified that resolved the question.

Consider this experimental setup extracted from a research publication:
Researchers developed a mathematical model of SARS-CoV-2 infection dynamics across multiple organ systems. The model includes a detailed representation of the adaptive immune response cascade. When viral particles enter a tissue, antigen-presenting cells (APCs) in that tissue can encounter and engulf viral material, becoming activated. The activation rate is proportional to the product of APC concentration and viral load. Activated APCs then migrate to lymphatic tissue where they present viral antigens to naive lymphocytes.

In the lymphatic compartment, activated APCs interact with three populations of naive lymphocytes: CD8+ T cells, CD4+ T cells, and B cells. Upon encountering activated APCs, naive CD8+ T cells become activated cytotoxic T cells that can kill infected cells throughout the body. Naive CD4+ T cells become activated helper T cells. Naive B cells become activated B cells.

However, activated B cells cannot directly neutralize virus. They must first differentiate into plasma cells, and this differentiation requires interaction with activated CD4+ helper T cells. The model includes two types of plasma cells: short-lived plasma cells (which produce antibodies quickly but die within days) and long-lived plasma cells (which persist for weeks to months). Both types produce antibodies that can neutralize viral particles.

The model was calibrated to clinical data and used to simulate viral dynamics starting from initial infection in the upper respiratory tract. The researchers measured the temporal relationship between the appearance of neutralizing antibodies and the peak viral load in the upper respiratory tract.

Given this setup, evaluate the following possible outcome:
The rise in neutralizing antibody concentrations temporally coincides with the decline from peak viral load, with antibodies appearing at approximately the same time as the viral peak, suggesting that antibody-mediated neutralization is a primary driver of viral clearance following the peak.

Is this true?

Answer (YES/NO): NO